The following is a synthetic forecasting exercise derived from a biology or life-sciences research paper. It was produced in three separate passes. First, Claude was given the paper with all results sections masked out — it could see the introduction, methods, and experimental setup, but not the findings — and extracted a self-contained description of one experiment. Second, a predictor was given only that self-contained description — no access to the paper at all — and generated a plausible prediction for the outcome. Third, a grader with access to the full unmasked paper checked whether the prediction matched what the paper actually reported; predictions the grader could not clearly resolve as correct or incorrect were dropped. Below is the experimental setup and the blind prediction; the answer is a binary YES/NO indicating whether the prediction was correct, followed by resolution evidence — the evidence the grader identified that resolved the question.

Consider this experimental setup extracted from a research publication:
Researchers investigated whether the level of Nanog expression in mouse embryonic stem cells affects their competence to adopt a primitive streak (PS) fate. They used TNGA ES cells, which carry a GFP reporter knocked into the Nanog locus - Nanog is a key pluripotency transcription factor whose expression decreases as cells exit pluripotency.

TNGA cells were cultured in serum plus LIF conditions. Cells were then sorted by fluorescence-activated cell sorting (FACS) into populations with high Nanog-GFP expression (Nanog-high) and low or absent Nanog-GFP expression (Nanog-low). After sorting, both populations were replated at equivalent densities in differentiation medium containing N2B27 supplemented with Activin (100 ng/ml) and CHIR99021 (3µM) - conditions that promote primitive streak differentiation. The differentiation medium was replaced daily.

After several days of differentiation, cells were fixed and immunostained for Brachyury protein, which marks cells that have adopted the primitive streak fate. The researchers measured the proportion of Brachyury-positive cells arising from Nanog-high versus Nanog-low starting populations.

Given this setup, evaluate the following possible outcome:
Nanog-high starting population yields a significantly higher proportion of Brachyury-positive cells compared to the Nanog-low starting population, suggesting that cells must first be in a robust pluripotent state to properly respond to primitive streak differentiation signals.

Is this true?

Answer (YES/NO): NO